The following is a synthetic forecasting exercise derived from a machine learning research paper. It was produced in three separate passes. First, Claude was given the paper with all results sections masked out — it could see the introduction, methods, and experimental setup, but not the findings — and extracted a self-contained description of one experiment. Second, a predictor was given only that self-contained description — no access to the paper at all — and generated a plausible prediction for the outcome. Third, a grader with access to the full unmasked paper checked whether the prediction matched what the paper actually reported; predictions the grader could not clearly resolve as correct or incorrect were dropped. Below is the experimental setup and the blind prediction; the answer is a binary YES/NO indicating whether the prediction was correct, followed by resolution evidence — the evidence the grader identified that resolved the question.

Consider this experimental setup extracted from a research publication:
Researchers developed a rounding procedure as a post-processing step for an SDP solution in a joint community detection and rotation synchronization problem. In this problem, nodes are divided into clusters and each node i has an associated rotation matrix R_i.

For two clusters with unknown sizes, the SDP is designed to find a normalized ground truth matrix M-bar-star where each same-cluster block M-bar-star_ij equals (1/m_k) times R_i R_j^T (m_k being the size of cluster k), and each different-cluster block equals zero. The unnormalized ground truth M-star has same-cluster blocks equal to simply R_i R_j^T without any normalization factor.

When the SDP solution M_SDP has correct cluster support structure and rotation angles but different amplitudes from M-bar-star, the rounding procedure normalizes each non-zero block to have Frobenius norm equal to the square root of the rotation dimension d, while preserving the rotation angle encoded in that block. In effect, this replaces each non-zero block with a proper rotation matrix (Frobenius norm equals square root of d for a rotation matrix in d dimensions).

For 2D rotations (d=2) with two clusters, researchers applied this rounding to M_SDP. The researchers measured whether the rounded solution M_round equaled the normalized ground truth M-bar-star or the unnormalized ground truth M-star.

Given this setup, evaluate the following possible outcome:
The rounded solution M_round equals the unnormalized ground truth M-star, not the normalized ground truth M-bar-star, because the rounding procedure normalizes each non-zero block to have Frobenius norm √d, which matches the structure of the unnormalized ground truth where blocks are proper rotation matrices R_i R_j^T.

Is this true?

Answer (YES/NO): YES